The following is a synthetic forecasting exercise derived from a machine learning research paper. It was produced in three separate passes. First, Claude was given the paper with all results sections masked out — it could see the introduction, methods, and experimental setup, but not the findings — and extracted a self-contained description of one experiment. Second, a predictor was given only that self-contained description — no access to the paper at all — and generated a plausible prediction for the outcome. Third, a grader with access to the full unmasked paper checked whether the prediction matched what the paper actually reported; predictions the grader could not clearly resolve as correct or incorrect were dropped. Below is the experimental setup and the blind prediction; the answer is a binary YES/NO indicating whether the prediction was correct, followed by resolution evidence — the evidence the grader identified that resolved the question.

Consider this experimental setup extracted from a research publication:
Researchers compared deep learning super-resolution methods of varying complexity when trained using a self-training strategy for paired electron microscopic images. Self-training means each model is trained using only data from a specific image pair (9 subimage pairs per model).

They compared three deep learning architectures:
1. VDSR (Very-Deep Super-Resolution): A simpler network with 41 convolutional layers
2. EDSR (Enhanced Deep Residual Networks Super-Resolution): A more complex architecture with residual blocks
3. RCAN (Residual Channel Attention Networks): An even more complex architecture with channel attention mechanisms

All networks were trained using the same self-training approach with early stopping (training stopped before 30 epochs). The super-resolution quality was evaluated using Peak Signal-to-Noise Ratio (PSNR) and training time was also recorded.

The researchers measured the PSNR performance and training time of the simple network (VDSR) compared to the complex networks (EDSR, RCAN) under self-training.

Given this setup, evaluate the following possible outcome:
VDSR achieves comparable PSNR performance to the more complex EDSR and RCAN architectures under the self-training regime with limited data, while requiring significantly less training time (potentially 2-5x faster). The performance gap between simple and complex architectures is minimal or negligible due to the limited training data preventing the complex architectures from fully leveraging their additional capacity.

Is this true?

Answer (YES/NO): NO